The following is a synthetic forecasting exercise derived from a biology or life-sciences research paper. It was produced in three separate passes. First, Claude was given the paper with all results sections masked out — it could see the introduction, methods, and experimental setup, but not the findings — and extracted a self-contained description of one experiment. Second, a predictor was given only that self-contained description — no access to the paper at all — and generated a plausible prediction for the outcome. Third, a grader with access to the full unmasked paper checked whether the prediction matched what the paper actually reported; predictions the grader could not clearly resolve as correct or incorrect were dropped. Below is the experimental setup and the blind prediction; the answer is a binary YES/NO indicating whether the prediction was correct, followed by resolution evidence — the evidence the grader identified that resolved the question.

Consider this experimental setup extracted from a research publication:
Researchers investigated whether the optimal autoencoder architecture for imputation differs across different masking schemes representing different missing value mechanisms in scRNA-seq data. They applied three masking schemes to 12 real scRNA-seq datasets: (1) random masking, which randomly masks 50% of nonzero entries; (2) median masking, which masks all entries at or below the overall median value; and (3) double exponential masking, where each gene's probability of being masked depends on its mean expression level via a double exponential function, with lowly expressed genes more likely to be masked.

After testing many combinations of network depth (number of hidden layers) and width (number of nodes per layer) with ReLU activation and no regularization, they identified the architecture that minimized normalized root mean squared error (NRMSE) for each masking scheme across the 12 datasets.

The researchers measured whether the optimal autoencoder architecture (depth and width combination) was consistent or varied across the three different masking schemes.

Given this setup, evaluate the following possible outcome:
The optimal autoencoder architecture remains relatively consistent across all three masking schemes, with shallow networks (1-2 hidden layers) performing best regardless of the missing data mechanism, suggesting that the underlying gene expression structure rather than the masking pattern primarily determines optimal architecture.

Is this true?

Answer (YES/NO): NO